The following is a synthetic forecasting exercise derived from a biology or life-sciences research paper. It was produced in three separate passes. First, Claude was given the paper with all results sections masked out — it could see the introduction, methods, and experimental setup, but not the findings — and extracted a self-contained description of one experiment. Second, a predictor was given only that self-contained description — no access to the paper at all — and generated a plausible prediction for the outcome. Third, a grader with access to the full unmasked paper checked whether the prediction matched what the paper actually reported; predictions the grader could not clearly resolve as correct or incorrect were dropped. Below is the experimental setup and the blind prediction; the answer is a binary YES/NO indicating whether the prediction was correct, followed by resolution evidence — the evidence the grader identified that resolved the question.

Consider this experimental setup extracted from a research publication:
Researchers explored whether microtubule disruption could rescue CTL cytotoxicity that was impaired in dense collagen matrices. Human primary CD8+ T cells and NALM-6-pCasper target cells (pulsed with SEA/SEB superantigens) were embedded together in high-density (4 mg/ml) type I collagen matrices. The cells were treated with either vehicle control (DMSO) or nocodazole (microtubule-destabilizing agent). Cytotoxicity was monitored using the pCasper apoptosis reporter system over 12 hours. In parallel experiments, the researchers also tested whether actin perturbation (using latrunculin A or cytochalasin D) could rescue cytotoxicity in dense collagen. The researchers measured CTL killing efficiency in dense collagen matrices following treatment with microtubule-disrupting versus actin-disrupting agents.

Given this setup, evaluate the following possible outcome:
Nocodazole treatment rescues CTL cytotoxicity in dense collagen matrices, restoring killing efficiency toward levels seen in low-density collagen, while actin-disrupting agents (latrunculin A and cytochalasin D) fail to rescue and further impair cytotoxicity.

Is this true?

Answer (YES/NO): NO